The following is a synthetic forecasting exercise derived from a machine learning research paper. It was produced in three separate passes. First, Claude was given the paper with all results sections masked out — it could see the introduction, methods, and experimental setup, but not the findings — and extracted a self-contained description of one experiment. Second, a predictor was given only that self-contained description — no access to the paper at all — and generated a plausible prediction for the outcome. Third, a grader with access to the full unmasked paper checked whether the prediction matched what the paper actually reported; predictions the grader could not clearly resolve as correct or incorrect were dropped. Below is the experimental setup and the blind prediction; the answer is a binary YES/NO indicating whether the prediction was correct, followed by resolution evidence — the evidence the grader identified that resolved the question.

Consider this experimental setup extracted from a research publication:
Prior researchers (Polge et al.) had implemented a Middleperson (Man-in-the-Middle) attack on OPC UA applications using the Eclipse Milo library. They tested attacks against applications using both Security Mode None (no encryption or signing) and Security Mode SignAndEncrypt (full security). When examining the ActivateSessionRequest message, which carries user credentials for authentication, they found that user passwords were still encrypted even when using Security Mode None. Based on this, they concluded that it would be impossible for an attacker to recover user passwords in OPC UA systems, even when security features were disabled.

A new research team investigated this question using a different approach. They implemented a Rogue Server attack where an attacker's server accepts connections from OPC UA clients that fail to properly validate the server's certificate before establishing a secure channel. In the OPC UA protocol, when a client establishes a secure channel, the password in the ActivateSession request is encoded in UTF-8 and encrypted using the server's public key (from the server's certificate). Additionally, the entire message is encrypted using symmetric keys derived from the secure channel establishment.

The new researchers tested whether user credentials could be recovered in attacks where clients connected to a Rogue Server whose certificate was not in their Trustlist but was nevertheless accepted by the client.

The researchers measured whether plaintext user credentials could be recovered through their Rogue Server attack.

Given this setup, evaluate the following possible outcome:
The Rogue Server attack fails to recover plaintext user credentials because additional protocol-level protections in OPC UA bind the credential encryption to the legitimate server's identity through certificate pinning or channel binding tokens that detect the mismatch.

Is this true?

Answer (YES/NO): NO